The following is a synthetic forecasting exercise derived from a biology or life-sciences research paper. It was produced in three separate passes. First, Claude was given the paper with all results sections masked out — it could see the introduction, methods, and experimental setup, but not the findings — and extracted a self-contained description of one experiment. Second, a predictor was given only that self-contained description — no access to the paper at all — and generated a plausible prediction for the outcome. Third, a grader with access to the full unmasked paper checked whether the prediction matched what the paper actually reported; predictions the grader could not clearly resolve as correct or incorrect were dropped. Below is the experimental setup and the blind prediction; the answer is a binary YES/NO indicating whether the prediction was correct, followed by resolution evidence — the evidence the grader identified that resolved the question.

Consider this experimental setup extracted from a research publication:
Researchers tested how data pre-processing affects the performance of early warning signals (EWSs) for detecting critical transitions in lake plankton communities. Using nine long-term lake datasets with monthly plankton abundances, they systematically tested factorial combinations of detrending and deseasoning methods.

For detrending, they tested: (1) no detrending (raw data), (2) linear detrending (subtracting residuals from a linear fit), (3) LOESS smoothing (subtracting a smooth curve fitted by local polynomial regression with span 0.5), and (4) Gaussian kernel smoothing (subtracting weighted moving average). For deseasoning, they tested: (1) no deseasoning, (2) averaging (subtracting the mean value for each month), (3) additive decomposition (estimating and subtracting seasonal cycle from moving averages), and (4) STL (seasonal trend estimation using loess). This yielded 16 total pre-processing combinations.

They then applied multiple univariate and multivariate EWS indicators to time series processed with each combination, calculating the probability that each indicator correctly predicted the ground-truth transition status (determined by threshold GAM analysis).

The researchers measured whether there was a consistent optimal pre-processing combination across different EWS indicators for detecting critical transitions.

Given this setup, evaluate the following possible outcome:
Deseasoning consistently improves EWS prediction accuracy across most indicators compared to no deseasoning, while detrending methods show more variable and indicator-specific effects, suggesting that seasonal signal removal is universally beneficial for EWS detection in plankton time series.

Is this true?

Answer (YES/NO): NO